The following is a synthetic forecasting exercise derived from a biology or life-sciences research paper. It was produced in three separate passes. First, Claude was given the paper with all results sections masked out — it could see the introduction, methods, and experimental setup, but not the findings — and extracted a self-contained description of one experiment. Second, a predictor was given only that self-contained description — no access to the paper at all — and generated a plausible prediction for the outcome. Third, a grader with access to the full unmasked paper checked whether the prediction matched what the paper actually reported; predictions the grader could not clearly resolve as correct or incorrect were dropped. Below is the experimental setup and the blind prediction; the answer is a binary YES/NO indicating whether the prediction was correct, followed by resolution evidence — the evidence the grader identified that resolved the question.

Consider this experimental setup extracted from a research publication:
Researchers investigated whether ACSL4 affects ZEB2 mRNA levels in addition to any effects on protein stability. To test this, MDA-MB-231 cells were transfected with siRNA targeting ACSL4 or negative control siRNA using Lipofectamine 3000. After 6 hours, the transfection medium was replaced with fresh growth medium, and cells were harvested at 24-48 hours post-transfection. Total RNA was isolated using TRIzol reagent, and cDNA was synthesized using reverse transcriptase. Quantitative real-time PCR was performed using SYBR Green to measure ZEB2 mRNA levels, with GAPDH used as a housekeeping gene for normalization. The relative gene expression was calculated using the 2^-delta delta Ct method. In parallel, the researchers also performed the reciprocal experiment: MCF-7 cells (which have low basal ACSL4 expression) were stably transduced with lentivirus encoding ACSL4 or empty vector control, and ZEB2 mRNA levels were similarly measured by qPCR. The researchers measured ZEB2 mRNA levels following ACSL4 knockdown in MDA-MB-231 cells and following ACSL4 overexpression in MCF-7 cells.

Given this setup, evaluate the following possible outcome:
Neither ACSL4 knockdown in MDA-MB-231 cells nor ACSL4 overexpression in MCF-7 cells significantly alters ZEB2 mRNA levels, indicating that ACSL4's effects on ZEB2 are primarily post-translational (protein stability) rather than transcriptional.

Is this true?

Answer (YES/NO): NO